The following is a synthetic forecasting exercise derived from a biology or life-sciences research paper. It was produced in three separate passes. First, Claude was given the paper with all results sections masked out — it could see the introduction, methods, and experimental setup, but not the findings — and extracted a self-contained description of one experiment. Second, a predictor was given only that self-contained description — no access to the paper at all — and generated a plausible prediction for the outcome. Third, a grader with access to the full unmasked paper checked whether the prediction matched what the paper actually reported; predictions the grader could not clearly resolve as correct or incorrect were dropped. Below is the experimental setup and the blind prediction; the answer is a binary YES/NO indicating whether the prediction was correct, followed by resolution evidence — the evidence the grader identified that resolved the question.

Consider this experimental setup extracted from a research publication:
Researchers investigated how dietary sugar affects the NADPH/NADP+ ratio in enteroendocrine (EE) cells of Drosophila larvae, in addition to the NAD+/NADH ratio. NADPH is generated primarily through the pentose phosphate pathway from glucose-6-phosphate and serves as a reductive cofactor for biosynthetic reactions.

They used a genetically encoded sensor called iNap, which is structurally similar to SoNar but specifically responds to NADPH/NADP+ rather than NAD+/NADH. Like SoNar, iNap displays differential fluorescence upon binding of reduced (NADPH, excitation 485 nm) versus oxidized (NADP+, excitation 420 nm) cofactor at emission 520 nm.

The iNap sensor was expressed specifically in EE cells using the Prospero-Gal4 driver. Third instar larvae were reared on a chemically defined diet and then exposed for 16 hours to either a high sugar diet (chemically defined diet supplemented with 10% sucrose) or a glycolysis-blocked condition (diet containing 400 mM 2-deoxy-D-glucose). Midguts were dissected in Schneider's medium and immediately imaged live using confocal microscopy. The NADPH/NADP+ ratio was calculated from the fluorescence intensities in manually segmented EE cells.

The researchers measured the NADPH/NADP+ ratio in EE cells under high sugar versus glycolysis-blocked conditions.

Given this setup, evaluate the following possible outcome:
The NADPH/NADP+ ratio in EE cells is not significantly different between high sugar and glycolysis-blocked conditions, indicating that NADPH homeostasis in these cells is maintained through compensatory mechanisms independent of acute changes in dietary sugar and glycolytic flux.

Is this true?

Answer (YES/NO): NO